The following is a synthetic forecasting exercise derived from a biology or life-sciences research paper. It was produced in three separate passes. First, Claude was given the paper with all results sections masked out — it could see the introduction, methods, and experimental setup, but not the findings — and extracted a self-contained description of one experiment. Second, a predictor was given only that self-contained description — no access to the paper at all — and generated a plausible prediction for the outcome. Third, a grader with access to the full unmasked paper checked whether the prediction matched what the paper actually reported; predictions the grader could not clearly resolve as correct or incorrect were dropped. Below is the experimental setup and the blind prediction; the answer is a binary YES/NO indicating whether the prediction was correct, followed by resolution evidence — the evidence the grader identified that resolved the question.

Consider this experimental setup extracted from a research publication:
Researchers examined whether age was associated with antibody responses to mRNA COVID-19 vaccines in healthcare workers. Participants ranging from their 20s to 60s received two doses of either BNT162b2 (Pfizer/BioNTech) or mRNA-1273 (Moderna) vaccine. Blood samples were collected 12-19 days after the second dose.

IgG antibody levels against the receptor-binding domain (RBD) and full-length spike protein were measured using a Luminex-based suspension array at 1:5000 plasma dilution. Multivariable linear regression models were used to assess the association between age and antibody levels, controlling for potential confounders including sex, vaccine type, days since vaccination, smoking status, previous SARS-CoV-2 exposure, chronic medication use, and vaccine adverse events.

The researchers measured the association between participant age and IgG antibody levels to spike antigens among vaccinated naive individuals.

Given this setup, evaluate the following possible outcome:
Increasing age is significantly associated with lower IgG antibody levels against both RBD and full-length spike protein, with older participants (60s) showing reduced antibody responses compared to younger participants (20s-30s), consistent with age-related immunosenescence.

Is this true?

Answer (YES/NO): NO